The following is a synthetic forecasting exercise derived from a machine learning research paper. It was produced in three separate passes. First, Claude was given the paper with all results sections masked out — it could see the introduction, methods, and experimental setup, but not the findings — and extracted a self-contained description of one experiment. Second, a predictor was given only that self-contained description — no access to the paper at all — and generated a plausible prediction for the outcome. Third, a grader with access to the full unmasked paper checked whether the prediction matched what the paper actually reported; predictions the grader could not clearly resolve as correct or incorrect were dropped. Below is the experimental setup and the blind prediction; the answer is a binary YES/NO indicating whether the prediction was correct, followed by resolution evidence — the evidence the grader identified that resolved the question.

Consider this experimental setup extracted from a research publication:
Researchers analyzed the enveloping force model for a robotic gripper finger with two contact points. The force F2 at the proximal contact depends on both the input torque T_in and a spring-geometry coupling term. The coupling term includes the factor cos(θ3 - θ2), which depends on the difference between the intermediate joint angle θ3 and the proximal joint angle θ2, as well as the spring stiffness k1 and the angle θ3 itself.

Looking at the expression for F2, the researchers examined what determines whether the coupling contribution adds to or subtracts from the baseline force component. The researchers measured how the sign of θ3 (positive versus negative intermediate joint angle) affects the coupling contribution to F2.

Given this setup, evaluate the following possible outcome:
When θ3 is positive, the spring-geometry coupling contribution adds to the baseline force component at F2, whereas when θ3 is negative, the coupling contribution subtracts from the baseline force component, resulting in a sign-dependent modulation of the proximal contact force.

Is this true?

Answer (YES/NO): YES